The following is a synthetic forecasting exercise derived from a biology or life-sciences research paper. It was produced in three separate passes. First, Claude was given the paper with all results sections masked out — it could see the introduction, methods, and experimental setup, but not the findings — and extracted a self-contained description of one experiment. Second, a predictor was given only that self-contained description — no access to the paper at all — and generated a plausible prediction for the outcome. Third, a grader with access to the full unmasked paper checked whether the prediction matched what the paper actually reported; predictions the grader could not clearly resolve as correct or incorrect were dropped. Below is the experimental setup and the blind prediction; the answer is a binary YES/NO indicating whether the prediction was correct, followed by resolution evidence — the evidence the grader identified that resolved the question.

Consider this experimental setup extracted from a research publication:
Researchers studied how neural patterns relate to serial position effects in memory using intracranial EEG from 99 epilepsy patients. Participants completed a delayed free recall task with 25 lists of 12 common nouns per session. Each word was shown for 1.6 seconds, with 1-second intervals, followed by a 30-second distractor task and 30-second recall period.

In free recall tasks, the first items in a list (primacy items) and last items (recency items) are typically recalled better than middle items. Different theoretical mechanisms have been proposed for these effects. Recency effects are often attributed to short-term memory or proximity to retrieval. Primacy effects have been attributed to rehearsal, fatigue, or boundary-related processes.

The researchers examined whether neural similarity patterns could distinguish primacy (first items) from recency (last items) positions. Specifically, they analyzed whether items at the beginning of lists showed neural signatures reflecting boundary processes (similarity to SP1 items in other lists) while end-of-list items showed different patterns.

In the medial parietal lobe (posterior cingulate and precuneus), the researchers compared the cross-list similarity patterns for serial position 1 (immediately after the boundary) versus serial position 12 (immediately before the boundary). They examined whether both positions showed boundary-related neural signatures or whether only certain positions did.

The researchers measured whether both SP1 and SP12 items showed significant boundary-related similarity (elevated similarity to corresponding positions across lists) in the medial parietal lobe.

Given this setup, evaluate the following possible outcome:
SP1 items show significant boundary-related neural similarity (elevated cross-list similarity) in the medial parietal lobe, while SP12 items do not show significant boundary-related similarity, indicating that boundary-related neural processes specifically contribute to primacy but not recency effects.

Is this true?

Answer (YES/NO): NO